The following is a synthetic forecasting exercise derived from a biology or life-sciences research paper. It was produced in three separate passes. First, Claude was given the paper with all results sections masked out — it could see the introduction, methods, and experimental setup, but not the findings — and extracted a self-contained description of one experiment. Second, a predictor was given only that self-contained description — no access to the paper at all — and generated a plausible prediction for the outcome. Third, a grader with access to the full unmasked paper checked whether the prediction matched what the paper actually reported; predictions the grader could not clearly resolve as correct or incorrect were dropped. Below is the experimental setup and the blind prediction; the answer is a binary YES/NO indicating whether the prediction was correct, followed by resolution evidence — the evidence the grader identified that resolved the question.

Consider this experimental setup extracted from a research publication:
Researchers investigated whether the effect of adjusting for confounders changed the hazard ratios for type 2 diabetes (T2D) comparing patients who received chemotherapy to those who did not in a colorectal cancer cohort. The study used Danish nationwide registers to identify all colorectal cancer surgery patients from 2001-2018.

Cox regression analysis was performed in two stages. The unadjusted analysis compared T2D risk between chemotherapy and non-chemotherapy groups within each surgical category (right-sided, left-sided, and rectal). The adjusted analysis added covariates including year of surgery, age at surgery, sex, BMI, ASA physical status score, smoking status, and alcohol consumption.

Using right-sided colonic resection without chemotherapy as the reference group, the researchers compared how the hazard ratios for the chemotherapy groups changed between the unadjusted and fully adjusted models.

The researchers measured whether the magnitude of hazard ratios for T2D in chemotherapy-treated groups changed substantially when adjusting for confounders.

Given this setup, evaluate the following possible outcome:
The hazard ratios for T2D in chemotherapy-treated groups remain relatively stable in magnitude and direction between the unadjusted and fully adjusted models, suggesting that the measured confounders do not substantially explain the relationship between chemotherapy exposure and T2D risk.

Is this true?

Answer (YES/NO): YES